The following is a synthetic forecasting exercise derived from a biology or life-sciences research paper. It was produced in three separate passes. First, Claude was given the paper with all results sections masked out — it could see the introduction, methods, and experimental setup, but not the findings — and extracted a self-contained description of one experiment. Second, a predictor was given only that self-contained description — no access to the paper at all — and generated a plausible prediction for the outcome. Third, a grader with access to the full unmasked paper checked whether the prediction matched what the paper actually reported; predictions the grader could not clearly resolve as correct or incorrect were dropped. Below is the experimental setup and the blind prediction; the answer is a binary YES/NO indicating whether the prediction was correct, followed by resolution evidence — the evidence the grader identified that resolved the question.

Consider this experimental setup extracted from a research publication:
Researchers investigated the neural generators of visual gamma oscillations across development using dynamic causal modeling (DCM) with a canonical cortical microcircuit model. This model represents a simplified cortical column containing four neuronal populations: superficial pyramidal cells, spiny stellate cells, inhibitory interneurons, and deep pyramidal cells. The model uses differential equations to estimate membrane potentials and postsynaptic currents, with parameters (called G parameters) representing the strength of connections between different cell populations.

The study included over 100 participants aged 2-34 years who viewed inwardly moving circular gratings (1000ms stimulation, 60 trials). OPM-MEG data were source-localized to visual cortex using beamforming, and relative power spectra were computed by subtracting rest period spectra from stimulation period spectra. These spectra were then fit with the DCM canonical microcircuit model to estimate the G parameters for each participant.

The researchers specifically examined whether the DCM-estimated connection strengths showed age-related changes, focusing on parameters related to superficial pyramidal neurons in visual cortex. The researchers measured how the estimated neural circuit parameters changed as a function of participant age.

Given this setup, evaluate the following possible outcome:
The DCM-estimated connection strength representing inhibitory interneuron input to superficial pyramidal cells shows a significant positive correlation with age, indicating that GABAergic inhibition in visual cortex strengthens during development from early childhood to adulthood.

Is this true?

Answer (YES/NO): NO